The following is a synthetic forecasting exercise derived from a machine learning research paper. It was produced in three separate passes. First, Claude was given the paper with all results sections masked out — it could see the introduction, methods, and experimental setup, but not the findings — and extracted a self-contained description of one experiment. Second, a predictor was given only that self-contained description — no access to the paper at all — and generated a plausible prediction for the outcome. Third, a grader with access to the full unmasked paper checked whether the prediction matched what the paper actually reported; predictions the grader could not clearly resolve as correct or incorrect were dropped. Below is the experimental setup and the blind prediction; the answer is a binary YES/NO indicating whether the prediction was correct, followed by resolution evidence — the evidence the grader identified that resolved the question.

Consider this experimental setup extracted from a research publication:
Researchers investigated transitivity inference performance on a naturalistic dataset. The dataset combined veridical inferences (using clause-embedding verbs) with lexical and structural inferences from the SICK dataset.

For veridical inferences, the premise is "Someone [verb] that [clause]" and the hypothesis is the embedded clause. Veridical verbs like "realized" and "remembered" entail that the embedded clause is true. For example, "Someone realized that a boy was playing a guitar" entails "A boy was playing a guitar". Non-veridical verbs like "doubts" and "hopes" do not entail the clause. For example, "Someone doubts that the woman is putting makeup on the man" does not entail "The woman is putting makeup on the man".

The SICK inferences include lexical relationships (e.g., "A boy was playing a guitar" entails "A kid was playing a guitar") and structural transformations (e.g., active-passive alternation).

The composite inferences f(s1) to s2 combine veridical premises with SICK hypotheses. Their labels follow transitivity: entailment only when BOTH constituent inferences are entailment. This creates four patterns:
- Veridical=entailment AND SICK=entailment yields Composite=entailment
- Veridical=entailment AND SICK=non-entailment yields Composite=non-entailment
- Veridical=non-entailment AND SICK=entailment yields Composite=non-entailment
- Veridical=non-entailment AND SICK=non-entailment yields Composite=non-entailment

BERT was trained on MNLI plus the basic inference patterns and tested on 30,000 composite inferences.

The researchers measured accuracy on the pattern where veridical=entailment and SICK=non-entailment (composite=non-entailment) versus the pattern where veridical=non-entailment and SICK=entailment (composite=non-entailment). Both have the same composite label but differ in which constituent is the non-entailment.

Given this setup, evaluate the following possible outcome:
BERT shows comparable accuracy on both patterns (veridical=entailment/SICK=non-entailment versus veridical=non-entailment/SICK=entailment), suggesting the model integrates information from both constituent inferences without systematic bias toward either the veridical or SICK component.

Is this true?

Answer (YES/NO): NO